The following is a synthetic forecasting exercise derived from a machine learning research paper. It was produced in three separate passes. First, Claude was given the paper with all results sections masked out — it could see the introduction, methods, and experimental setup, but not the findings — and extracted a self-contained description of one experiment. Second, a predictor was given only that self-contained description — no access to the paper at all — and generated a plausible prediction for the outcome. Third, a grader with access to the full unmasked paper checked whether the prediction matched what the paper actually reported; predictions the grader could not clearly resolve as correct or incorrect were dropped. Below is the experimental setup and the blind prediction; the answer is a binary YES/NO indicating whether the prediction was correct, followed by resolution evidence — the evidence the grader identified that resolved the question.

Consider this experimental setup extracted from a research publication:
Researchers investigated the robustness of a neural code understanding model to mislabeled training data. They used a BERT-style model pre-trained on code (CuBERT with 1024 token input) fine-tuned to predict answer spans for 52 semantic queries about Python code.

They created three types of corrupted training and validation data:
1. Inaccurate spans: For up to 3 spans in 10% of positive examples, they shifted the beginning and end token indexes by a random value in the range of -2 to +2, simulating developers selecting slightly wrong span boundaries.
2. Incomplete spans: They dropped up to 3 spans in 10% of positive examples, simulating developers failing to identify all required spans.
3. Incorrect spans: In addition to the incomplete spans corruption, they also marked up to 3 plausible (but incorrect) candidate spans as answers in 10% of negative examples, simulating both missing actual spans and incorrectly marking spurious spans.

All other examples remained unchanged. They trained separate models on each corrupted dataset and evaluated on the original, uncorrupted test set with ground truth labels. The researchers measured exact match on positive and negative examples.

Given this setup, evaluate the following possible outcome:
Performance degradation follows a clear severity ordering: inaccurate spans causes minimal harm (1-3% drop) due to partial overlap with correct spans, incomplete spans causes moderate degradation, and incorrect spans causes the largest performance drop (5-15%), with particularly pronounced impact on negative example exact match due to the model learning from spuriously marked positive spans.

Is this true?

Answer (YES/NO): NO